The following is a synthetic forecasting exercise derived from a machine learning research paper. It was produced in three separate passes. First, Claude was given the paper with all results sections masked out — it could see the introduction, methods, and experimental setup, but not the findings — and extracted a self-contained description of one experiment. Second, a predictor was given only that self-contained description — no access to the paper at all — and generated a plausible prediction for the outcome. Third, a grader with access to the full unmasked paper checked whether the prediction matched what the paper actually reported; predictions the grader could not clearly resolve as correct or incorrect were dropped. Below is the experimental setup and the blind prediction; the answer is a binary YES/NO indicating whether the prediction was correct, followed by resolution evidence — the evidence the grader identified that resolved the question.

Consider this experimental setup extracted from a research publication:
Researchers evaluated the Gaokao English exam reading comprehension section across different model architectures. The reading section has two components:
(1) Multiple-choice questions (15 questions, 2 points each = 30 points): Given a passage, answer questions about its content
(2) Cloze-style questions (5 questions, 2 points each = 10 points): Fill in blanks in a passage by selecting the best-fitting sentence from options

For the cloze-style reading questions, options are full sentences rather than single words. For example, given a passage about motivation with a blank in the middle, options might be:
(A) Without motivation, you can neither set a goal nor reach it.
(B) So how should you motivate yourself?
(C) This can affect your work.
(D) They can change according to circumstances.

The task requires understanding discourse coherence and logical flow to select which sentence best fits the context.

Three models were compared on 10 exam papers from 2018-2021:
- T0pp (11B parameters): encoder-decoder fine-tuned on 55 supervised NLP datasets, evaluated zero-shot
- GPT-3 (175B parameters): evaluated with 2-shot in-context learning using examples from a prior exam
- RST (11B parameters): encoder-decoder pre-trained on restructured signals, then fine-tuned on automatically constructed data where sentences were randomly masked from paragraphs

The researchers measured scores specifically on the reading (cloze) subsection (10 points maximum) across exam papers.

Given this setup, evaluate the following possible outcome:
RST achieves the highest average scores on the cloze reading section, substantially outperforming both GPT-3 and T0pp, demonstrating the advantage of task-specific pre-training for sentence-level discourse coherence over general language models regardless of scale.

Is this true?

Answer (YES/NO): YES